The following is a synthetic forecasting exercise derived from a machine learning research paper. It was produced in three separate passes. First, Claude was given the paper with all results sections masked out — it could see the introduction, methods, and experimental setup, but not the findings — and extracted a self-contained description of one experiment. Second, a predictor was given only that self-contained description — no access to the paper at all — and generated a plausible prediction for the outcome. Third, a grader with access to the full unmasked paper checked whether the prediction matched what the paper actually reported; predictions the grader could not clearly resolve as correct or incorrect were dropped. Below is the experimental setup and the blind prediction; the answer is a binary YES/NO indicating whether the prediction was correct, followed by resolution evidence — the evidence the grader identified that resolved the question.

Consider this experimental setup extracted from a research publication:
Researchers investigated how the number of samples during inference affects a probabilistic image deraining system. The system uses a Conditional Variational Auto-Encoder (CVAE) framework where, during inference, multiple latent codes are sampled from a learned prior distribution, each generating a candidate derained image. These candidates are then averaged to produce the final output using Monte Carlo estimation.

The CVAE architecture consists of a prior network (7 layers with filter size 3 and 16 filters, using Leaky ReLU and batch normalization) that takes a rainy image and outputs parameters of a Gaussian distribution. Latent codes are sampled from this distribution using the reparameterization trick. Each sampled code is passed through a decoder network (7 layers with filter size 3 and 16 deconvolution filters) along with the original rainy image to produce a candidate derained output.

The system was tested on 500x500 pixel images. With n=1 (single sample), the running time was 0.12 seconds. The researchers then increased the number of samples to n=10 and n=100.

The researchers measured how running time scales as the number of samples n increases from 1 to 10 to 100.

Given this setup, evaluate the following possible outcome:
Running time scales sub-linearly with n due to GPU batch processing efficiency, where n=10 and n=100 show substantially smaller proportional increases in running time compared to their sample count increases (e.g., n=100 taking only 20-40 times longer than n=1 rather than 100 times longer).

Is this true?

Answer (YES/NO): NO